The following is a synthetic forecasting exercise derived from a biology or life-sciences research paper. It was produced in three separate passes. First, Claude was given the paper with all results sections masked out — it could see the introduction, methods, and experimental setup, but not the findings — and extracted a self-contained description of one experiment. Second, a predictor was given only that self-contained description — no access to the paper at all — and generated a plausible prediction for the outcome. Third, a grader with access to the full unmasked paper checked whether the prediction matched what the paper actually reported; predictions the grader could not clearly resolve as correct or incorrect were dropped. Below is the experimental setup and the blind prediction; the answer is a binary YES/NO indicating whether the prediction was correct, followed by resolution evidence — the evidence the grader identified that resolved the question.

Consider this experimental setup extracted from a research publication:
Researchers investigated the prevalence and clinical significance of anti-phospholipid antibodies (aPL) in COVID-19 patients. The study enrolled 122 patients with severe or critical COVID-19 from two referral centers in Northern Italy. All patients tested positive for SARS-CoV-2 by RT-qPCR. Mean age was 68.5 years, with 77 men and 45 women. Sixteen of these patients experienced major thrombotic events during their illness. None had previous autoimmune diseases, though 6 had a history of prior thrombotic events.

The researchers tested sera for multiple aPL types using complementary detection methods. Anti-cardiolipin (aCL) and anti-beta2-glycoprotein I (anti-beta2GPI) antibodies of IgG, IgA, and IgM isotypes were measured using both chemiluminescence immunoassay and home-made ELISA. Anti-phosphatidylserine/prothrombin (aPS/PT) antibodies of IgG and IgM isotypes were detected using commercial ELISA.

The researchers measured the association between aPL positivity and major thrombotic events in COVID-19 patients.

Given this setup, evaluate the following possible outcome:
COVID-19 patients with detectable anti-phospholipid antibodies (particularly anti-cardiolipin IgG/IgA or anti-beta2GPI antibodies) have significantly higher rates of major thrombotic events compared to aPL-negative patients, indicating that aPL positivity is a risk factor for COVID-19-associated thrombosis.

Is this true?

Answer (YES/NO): NO